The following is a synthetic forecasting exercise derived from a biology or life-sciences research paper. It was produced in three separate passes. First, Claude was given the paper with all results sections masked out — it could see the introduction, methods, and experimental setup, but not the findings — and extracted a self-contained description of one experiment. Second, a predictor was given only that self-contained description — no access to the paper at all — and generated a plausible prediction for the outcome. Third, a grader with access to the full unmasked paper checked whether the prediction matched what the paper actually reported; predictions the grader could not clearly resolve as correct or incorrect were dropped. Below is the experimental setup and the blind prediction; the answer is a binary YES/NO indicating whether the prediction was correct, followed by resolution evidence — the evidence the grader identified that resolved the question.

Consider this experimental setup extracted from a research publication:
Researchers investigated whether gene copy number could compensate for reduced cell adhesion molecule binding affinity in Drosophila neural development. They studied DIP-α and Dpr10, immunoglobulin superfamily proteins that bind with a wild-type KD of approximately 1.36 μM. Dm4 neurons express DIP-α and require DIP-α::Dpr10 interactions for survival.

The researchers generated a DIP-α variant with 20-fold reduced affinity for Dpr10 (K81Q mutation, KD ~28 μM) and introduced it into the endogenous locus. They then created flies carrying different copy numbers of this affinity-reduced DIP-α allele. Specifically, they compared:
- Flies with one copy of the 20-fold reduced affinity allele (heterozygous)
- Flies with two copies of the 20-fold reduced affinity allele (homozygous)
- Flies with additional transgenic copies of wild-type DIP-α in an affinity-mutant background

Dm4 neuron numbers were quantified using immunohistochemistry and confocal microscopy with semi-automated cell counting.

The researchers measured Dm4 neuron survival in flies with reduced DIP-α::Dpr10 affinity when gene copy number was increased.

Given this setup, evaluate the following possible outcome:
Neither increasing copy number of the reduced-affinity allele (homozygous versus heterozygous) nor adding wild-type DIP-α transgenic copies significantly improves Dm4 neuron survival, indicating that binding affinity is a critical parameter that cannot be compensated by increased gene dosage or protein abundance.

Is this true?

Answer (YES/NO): NO